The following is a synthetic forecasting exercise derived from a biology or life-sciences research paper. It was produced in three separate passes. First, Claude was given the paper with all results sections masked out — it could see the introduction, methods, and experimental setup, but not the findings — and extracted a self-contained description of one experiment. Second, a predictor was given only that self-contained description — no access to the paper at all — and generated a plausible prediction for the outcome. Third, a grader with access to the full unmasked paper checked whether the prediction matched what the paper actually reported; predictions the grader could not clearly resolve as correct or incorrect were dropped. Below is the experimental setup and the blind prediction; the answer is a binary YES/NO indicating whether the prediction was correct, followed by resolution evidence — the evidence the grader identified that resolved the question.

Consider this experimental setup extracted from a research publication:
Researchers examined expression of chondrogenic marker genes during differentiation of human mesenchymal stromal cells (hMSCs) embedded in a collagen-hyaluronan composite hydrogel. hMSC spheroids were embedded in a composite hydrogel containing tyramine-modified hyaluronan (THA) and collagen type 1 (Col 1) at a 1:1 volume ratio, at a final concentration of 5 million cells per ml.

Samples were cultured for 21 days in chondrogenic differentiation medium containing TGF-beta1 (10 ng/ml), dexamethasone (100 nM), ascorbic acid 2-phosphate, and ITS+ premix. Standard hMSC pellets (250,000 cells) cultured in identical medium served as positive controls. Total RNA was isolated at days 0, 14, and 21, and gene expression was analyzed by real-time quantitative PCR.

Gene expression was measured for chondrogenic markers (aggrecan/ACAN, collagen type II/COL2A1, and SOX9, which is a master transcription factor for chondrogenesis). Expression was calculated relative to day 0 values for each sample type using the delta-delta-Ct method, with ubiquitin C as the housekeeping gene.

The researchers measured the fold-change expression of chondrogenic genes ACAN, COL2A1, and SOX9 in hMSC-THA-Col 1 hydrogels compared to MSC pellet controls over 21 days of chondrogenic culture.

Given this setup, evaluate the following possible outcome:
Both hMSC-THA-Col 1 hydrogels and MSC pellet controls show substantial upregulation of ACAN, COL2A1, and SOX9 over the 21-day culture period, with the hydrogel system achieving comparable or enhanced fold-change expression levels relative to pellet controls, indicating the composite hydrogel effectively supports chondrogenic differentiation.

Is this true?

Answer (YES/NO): YES